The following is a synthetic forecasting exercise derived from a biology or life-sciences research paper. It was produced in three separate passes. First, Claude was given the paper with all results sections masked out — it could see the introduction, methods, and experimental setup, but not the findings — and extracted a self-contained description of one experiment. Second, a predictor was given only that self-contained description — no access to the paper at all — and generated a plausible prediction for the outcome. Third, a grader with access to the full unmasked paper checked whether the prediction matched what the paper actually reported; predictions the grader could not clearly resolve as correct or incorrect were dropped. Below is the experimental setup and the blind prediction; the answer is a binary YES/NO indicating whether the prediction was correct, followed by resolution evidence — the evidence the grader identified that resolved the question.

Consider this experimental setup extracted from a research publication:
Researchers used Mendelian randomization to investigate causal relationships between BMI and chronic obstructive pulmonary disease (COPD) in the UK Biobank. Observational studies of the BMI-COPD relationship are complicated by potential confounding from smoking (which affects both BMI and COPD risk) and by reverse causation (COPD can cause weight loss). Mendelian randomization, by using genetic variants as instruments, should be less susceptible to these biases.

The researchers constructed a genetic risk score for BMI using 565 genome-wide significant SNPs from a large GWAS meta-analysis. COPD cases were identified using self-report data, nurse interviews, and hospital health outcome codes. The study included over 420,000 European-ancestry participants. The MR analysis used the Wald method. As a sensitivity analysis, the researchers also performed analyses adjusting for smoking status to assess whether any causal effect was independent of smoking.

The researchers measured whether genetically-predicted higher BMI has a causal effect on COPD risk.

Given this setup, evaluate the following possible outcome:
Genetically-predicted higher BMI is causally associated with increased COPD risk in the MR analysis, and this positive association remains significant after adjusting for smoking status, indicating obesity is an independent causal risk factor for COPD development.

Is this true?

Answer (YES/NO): NO